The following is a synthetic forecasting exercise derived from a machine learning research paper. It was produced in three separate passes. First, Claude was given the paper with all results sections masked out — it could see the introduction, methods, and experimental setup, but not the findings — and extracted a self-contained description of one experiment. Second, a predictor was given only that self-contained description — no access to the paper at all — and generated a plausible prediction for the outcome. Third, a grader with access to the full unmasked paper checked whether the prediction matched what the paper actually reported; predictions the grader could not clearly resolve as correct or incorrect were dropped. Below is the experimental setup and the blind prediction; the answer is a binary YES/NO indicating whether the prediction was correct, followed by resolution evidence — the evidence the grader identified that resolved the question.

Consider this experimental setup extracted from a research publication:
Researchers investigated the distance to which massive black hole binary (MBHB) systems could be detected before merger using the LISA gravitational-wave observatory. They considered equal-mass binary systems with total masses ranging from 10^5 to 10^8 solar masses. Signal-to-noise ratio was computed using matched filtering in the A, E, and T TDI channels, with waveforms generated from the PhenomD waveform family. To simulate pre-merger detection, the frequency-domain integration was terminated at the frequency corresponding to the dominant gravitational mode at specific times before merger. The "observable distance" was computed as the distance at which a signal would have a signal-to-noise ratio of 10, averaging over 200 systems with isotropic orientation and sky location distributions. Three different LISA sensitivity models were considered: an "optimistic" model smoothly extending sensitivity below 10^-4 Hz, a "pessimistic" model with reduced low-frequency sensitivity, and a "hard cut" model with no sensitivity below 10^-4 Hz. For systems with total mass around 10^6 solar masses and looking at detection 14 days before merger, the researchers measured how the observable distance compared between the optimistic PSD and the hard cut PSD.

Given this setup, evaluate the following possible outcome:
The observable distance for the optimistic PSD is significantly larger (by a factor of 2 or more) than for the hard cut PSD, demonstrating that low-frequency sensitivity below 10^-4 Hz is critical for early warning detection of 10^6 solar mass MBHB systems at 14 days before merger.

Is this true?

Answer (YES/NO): NO